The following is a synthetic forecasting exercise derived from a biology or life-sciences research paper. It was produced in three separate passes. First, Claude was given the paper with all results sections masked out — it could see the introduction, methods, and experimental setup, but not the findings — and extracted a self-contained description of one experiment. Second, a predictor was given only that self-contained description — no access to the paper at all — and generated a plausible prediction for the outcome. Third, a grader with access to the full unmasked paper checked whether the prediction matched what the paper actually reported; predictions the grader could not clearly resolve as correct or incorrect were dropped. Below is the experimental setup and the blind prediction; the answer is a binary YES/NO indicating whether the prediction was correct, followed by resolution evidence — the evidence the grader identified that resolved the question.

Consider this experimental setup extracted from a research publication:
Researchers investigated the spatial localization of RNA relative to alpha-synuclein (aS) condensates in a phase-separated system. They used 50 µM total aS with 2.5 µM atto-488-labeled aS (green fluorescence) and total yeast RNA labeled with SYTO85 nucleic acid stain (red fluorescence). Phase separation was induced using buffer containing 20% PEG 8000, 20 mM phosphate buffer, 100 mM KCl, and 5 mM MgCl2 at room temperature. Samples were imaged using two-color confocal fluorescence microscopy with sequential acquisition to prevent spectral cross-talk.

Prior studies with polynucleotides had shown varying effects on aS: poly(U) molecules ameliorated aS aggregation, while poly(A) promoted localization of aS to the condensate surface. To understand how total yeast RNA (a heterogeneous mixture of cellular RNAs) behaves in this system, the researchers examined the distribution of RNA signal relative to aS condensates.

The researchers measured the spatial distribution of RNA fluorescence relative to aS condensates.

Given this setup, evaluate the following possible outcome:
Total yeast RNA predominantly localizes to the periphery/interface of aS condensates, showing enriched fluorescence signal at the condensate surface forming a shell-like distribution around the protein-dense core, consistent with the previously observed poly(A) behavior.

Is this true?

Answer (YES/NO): NO